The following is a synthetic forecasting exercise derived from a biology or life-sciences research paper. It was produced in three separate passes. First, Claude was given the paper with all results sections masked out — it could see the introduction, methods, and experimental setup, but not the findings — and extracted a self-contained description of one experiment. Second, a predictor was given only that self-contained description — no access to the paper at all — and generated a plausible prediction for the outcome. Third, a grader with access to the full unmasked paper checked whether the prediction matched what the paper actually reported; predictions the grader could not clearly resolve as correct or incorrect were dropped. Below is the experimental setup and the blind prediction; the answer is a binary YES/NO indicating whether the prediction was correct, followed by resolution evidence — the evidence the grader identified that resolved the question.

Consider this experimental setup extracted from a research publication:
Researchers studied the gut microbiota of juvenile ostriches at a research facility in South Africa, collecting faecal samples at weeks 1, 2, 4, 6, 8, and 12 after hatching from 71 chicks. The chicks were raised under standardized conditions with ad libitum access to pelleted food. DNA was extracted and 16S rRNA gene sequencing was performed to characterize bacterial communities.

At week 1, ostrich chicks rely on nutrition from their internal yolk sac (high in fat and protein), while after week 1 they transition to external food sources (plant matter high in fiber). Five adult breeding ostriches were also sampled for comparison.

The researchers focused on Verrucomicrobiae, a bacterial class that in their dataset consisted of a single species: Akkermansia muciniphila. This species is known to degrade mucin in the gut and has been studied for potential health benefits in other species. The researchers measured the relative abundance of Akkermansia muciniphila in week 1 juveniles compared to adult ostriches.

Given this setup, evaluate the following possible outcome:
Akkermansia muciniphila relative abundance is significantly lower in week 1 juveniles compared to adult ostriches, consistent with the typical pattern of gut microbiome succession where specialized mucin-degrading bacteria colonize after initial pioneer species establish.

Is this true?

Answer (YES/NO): NO